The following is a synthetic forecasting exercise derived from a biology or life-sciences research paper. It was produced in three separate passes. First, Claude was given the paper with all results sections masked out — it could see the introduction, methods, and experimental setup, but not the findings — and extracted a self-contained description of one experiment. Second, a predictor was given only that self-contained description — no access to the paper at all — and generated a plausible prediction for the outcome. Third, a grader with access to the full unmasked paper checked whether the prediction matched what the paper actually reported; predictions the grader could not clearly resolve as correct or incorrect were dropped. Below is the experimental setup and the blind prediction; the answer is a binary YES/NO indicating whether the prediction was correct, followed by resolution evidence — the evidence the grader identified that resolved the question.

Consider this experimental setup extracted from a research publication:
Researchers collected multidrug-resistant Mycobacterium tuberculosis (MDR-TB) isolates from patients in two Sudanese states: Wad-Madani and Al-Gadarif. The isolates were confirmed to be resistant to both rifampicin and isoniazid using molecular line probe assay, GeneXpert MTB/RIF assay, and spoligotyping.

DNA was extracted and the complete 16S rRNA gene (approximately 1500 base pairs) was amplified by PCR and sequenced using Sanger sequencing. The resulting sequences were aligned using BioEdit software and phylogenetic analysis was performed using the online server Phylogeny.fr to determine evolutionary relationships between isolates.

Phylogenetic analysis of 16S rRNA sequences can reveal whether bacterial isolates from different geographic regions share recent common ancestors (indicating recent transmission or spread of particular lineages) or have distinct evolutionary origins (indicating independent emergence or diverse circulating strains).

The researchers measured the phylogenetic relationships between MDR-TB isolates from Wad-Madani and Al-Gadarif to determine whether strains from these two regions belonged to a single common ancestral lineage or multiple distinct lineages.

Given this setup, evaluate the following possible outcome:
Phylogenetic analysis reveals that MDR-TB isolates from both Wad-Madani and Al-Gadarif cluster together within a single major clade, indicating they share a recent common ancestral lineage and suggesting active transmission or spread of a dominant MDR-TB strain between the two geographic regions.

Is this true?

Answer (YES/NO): NO